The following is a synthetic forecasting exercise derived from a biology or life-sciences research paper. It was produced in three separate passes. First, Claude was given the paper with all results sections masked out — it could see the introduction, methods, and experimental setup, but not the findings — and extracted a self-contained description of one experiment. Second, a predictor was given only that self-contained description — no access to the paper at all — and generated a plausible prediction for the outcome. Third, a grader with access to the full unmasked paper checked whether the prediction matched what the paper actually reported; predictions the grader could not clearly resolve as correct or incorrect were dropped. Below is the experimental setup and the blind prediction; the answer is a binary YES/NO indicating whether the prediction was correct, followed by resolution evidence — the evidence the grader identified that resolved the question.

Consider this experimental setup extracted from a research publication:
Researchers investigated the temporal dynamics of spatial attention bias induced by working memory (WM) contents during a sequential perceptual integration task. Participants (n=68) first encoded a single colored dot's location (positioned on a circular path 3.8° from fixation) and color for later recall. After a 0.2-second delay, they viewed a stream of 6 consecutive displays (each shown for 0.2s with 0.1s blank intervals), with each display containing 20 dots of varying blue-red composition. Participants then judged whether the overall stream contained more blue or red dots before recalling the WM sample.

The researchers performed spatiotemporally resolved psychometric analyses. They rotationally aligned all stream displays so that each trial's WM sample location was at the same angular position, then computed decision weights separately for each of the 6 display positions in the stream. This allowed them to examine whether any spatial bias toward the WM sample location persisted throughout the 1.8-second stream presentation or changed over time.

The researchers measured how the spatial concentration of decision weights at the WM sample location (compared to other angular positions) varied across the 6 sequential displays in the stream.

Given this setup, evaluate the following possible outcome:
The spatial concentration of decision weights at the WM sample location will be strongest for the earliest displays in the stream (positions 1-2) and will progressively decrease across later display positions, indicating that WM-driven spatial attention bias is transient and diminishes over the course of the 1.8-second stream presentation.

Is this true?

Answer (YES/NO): NO